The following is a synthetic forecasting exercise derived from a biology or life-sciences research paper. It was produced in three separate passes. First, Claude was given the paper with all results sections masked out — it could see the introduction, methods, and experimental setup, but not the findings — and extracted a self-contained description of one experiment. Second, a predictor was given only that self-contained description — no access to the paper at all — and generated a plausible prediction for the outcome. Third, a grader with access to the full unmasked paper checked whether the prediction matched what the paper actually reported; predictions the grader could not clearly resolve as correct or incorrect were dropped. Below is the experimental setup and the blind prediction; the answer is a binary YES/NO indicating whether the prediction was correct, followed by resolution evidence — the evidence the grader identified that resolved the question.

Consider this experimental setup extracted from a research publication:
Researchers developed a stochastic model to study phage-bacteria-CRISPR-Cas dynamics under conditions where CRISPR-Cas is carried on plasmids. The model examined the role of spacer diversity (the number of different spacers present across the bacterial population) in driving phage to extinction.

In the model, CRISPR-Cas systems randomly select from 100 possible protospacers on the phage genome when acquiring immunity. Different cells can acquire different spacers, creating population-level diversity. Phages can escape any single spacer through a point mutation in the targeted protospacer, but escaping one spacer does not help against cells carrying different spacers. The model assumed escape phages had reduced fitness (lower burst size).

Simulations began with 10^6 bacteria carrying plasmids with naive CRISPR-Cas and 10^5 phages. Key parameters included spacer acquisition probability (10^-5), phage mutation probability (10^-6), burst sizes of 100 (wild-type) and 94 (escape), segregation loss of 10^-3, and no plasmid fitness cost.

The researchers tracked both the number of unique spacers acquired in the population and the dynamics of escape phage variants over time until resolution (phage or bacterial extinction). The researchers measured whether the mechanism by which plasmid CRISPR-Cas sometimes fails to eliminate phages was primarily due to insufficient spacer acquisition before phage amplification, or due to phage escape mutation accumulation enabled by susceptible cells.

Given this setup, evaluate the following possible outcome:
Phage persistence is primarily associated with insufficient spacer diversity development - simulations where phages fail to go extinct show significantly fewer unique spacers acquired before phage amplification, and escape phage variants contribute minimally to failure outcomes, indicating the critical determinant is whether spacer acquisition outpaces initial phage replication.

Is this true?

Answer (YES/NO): NO